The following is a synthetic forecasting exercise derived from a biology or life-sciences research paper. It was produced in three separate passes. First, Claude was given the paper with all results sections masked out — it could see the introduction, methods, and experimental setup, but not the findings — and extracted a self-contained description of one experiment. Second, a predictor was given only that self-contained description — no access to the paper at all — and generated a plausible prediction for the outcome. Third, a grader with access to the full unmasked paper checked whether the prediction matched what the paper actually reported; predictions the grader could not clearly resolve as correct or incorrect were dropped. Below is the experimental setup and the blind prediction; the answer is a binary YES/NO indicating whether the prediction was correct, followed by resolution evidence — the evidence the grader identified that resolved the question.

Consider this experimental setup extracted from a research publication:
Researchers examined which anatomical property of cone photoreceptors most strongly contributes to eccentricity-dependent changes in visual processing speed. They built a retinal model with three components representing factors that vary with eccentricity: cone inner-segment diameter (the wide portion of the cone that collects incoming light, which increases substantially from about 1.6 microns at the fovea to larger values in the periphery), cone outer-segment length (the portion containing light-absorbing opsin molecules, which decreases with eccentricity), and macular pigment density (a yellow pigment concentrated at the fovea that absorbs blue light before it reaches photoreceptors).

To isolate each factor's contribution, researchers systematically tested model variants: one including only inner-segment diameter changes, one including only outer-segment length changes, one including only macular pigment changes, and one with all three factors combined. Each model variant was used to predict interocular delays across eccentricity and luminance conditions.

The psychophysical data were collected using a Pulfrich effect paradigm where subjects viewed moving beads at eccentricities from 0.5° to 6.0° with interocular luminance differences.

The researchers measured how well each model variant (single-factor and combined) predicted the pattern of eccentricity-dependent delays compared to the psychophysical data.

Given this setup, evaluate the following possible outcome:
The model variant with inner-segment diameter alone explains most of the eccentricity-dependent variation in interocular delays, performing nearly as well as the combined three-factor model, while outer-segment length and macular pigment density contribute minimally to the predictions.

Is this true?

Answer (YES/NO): NO